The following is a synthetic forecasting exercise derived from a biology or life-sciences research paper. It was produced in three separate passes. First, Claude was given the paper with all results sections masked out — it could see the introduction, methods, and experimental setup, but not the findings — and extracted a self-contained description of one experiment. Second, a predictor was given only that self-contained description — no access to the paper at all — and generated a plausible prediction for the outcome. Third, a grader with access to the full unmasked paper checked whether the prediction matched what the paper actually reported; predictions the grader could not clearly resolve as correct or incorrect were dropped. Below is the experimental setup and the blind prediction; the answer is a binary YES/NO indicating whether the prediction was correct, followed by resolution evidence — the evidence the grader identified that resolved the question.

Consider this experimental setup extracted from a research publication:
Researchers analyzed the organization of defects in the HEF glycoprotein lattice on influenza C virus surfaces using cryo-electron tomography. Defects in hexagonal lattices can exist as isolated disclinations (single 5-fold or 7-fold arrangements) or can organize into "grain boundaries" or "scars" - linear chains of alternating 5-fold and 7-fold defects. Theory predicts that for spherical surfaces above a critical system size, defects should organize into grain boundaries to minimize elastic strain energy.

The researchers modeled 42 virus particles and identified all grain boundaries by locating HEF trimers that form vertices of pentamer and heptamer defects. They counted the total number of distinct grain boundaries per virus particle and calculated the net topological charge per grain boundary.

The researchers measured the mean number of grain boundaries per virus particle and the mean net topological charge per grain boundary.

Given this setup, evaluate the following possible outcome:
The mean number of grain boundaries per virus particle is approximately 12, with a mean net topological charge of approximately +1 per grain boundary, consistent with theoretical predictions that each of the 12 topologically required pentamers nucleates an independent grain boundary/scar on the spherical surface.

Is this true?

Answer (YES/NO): YES